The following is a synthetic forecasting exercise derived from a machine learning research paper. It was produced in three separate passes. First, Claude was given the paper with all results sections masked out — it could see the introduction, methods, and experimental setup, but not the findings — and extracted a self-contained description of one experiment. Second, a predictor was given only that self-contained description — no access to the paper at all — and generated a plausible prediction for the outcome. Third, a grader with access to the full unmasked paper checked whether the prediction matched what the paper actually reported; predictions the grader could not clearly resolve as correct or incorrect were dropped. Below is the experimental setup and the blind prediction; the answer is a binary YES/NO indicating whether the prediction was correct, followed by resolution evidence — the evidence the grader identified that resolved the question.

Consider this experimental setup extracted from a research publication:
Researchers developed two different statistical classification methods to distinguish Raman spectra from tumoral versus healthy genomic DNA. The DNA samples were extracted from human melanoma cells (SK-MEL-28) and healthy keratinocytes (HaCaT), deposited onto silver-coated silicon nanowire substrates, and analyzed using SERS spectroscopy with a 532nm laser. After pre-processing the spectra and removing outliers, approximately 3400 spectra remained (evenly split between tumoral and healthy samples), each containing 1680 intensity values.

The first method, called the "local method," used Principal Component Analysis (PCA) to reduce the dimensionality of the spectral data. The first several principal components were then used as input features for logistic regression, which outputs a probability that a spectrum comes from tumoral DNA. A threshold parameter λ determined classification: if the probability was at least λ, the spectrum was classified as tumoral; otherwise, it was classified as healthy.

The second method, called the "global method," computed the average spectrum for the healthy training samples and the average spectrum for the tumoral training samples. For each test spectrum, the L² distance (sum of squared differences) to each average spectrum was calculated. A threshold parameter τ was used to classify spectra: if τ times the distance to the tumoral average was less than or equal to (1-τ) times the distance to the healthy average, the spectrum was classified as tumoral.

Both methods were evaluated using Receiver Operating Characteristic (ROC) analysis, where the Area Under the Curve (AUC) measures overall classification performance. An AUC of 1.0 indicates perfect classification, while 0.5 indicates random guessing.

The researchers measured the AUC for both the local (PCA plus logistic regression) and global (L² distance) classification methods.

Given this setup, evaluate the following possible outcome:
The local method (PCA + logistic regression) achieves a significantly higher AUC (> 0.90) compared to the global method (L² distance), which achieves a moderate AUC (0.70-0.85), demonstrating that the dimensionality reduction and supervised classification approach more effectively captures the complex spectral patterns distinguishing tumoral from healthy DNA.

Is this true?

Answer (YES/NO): NO